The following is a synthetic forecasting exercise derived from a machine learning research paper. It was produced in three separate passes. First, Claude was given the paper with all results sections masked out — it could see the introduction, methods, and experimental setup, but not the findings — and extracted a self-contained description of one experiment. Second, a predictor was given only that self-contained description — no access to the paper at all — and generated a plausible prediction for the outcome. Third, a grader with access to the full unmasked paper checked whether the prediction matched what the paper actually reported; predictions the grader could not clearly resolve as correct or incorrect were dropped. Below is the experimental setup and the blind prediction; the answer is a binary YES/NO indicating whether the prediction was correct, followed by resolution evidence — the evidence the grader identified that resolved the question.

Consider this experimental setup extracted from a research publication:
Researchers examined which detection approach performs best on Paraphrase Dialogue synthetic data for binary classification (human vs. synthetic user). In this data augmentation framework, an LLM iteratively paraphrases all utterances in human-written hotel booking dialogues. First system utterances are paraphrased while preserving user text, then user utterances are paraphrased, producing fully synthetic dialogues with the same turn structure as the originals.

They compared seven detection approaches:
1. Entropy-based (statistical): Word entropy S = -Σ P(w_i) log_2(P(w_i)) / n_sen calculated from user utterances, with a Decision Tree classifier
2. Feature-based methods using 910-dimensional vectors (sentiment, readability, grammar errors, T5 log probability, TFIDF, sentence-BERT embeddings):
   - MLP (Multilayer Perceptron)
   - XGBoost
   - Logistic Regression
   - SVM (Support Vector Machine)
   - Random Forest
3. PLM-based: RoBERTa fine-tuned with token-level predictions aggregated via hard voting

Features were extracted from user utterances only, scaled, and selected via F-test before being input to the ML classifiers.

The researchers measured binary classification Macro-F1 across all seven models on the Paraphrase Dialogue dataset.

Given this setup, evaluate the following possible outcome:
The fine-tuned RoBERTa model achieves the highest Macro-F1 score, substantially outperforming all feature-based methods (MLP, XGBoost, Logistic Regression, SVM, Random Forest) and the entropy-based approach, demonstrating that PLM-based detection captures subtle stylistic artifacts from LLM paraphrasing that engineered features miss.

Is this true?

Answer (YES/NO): NO